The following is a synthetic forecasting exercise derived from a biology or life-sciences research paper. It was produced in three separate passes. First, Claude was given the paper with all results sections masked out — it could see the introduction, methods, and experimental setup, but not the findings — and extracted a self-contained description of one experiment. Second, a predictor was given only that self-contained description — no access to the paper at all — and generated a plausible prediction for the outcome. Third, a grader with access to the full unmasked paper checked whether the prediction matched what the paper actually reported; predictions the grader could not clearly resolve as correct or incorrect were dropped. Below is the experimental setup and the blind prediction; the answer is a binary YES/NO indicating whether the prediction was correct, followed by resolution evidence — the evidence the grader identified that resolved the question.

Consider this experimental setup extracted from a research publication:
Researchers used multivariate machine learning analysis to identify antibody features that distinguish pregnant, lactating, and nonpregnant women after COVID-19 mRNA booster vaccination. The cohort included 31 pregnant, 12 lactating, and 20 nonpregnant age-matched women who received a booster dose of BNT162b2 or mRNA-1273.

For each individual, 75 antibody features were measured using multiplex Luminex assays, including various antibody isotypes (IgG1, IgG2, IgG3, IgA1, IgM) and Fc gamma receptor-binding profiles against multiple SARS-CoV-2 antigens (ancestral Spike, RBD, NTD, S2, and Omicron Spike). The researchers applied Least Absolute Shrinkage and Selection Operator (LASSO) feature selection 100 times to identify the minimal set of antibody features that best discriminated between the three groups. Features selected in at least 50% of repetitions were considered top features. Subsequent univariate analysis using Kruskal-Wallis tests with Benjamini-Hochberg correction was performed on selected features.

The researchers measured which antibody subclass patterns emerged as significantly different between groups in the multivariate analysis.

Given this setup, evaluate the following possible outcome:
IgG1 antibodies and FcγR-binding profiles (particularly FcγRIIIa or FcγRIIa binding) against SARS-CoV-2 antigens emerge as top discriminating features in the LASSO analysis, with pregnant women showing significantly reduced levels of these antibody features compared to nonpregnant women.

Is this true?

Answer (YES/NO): NO